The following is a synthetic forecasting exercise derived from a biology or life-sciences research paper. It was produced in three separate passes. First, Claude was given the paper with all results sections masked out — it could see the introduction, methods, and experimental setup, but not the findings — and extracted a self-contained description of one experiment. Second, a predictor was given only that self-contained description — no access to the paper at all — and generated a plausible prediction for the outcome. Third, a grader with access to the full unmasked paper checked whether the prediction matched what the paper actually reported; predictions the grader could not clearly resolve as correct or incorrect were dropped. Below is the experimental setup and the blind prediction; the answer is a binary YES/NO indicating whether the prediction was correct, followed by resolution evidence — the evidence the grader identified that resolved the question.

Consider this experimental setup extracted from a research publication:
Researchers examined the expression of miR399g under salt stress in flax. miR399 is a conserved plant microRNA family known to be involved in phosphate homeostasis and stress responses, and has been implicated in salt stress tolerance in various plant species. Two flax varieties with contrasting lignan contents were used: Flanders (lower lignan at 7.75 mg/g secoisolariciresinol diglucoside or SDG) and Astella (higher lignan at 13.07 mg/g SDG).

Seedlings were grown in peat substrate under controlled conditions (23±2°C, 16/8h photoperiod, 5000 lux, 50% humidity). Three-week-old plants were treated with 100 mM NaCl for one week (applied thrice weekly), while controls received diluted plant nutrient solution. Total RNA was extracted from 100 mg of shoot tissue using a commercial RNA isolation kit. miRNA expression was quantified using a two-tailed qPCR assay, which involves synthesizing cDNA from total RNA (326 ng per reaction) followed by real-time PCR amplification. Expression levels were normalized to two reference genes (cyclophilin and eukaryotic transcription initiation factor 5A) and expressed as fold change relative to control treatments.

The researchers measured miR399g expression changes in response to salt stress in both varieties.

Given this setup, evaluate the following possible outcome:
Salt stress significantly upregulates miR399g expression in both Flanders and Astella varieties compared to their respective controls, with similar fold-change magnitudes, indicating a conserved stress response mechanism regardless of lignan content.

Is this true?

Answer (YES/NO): NO